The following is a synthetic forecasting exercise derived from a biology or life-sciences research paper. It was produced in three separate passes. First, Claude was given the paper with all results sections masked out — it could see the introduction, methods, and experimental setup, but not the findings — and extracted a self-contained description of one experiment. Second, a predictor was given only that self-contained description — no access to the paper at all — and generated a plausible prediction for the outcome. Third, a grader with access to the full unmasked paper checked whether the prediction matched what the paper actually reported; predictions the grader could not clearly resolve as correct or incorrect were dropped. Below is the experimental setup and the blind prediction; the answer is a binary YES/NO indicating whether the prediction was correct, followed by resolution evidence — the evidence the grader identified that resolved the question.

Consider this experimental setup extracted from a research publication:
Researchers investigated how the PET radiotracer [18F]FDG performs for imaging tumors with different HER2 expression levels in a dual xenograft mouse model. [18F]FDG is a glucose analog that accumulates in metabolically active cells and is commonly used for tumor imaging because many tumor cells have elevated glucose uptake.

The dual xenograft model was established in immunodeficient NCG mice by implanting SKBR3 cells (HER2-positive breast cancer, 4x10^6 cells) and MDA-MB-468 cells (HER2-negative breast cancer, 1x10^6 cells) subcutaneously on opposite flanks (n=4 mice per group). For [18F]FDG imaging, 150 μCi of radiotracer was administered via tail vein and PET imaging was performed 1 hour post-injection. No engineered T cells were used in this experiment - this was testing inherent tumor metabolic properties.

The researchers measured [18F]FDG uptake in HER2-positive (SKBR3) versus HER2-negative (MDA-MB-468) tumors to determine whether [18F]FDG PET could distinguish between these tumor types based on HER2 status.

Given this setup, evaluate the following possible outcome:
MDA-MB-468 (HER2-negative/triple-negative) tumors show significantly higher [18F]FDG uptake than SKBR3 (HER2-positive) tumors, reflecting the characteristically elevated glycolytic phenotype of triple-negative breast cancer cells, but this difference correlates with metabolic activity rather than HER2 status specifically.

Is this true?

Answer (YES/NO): NO